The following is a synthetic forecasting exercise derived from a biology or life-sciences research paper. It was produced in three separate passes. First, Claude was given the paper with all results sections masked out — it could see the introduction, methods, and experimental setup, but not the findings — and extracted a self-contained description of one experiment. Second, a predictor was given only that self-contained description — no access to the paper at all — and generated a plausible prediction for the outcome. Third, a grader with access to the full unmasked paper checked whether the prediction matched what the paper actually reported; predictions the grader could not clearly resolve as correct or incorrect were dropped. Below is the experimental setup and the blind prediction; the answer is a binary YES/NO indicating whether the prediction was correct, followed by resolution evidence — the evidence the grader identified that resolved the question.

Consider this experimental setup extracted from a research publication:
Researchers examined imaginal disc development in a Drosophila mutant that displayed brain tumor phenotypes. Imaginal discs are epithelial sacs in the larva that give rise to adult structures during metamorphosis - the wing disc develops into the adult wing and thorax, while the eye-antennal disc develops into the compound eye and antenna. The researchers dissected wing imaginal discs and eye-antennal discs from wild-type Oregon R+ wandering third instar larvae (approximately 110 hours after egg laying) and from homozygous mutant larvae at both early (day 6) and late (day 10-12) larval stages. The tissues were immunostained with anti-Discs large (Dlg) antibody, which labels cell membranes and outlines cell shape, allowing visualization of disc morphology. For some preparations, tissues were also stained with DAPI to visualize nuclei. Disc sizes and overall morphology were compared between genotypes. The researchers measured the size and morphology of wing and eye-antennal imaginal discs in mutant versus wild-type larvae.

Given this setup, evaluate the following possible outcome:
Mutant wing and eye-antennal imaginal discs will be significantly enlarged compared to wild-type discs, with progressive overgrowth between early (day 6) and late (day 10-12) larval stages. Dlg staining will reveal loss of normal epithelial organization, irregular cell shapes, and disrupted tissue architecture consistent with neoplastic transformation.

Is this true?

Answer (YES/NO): NO